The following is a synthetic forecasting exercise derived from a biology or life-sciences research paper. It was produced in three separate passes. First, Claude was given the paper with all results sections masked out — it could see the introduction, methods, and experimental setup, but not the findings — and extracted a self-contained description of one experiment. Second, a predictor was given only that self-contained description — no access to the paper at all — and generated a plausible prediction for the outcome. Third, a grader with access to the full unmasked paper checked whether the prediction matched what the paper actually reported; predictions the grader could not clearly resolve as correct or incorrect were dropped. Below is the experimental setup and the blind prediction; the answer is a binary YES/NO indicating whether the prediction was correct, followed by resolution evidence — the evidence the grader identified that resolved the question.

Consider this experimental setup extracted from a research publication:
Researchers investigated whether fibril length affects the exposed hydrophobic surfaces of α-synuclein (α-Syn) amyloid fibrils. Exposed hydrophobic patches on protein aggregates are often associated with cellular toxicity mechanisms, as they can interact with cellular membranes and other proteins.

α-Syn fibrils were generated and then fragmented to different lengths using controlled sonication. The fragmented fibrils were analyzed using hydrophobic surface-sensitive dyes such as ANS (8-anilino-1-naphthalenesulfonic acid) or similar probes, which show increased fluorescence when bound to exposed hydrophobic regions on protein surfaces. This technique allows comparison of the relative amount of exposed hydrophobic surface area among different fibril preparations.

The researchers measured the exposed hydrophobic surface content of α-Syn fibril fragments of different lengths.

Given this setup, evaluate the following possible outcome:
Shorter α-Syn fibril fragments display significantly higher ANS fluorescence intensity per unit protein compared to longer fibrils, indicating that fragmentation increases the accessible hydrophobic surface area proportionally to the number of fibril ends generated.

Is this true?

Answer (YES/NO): NO